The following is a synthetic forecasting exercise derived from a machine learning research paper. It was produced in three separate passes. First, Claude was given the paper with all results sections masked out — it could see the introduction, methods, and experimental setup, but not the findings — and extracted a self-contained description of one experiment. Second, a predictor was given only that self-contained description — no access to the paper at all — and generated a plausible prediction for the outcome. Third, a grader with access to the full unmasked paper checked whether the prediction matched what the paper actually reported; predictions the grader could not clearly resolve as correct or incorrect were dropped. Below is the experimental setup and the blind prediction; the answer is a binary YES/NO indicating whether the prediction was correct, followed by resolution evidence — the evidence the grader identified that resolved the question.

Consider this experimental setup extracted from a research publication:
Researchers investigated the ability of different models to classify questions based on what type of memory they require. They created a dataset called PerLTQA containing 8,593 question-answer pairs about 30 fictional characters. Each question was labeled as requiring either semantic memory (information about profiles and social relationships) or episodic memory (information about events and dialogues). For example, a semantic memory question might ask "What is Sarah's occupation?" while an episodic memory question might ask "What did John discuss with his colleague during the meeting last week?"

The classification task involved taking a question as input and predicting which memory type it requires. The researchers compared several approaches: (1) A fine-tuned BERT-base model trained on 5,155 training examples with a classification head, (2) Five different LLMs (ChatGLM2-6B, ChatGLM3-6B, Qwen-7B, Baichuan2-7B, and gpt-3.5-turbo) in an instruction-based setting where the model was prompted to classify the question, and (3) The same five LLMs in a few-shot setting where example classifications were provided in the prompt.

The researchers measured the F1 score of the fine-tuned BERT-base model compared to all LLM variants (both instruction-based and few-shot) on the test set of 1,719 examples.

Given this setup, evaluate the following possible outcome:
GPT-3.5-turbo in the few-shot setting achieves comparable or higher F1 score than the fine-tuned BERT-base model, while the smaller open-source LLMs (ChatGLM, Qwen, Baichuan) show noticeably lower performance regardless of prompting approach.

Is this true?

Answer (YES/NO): NO